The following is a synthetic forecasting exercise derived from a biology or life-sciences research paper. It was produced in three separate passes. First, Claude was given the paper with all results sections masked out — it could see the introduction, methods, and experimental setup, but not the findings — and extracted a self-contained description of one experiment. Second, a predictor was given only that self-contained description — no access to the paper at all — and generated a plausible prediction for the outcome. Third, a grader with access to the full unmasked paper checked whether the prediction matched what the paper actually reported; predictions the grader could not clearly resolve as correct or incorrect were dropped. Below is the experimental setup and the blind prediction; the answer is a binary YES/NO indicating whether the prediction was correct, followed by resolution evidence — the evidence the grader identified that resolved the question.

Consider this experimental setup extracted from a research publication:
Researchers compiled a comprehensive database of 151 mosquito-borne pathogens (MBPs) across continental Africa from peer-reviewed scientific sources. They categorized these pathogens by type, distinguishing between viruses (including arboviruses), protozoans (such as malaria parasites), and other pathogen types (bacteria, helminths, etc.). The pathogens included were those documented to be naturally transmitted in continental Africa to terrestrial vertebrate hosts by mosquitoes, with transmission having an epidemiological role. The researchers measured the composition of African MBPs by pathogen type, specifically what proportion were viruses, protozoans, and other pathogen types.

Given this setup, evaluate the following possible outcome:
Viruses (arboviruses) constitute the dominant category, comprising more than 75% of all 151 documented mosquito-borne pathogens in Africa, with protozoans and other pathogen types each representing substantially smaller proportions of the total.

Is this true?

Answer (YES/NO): NO